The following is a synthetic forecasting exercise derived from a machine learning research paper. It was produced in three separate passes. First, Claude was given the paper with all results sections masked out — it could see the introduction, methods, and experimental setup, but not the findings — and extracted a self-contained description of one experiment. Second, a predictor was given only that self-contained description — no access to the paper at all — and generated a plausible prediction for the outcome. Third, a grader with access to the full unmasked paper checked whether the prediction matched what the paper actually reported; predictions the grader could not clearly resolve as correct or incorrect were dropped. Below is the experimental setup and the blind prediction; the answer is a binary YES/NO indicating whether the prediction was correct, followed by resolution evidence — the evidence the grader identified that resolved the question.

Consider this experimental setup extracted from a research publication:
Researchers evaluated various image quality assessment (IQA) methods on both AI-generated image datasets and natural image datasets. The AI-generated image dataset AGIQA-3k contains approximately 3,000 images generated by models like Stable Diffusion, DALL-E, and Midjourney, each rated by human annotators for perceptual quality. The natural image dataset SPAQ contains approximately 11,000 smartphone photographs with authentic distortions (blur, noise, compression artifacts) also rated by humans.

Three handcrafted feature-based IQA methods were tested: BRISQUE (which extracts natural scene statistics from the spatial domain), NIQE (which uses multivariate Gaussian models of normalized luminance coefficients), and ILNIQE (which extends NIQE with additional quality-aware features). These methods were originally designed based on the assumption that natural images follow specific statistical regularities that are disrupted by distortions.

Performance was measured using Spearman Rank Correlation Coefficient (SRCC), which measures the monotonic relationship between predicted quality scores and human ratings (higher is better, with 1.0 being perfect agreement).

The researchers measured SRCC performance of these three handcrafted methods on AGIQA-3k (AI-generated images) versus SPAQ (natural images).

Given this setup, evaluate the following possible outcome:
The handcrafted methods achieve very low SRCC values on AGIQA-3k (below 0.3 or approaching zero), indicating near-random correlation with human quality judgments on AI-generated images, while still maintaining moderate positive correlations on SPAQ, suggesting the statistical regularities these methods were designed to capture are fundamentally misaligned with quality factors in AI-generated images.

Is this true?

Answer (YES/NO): NO